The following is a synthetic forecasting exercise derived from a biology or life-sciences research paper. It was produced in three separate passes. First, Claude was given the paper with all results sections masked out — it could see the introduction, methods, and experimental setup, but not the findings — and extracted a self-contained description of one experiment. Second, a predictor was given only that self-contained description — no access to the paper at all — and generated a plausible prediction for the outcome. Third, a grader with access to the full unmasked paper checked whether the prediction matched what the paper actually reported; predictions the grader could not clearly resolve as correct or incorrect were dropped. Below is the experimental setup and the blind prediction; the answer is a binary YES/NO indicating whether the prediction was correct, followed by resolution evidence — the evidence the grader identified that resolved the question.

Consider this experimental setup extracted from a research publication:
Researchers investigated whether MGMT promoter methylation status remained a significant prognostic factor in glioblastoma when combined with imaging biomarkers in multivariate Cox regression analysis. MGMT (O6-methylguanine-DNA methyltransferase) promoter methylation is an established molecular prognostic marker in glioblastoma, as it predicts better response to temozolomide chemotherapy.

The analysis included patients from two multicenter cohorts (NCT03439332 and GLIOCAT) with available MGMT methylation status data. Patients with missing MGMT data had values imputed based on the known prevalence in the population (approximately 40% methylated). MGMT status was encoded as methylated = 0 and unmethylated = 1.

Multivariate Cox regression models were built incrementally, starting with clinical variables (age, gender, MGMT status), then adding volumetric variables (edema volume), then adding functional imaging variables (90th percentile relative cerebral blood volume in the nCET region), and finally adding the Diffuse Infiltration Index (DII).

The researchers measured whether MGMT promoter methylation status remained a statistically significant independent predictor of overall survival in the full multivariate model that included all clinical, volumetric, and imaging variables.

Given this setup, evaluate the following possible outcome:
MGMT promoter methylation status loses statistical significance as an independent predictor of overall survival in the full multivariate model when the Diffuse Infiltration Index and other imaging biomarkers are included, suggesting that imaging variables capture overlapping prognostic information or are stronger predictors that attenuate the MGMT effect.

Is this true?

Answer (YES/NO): NO